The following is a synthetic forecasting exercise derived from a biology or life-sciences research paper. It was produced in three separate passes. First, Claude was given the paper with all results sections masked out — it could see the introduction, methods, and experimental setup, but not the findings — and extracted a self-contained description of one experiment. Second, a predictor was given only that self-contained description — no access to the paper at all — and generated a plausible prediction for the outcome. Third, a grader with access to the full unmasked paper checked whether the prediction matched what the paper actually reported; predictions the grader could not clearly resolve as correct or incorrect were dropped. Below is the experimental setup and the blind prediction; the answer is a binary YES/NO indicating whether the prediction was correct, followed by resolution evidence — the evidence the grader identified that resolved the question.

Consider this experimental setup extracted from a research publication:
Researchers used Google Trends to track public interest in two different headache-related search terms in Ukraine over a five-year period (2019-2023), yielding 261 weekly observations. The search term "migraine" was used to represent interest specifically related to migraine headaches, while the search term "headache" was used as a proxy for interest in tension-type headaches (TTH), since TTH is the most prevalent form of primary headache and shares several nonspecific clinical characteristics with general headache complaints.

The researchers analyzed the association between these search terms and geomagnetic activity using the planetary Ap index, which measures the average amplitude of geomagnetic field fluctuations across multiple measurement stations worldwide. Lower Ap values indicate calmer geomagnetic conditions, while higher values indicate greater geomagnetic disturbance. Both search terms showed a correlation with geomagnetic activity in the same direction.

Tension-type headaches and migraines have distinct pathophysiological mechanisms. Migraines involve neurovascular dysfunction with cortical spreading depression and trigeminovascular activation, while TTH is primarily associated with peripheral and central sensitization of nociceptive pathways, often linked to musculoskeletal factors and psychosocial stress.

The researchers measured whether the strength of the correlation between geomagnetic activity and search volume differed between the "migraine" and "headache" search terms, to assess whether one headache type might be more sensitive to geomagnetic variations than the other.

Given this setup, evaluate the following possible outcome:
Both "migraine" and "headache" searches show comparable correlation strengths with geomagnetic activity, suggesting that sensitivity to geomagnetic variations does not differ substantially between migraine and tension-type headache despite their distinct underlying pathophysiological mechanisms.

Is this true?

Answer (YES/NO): NO